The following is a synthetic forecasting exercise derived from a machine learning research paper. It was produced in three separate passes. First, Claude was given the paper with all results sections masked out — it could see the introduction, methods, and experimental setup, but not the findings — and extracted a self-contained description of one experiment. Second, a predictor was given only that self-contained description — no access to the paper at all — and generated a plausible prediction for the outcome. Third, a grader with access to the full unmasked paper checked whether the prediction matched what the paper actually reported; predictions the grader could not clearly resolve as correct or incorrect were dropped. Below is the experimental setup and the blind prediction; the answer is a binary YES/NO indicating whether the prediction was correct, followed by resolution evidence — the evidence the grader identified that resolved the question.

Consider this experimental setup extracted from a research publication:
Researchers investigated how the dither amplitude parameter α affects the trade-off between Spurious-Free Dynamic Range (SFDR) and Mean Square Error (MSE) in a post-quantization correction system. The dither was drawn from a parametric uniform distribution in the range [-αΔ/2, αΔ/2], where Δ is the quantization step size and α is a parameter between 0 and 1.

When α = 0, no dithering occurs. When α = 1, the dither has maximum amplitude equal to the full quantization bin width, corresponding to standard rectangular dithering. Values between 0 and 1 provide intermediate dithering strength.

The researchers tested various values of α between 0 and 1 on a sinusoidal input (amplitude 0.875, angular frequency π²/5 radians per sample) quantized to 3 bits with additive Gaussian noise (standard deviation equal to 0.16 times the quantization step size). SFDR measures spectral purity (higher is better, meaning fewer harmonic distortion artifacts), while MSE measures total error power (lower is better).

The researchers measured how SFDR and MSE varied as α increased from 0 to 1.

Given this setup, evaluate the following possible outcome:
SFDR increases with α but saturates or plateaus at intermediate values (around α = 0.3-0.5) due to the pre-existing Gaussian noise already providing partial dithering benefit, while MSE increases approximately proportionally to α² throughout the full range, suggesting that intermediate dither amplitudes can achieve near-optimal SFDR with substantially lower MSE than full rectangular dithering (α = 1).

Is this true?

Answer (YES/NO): NO